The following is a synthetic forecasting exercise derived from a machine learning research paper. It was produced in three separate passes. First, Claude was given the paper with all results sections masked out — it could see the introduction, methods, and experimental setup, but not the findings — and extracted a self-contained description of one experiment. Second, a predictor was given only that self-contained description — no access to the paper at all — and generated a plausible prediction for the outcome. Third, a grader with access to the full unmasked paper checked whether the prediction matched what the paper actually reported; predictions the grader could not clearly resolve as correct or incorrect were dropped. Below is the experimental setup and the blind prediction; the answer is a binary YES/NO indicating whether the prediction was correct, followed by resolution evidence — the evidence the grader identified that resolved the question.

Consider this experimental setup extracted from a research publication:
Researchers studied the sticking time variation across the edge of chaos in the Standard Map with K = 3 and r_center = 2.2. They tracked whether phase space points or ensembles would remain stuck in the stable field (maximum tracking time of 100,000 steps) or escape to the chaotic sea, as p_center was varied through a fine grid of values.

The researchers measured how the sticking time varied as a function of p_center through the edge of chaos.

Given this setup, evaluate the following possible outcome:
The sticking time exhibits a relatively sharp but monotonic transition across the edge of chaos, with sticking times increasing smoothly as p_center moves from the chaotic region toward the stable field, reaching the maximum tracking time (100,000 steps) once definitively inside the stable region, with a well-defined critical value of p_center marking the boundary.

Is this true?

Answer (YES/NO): NO